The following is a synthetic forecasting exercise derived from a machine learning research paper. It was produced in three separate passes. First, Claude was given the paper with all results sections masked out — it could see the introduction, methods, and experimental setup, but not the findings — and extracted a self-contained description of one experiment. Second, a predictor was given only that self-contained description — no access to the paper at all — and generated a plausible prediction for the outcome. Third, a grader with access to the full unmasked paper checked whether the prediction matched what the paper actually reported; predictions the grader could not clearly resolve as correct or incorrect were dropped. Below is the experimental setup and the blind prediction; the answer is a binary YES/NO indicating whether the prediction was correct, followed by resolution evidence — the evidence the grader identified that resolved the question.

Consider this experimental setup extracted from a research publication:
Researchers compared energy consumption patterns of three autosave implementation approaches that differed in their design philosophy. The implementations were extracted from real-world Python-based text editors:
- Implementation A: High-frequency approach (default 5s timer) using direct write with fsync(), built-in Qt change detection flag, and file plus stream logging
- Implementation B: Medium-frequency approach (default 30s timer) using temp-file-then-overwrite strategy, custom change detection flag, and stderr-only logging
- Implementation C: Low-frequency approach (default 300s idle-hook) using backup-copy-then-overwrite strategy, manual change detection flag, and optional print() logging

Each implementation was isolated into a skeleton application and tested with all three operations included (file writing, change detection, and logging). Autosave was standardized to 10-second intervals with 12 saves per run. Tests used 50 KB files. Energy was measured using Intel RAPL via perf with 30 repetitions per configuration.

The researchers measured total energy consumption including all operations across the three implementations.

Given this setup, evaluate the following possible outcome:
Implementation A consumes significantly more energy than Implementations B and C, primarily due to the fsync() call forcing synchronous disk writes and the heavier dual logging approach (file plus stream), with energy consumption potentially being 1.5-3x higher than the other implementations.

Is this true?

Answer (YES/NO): NO